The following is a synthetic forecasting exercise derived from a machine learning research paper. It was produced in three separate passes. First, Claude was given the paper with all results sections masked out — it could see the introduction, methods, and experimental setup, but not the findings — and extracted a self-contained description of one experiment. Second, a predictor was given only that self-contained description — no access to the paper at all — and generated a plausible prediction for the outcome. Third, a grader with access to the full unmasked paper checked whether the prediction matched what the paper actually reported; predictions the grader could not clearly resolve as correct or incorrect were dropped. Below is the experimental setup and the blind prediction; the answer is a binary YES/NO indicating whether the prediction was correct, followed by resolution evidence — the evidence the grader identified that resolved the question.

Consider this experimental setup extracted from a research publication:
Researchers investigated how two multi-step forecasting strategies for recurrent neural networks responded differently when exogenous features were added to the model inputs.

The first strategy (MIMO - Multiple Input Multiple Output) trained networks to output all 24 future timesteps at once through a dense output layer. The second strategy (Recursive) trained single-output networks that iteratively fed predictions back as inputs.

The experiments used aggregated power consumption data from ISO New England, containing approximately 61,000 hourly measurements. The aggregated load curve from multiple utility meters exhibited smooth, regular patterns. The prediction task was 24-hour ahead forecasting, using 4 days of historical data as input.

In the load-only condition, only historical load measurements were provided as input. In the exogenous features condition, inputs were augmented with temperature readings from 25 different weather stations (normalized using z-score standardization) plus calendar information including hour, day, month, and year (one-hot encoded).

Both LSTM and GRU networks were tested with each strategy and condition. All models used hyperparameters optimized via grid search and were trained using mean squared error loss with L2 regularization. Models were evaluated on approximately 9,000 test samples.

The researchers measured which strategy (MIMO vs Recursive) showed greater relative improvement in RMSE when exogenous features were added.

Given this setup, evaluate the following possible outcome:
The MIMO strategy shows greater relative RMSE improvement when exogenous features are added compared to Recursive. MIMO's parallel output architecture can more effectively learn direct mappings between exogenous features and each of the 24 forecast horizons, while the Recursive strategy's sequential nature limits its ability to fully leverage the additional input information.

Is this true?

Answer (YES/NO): NO